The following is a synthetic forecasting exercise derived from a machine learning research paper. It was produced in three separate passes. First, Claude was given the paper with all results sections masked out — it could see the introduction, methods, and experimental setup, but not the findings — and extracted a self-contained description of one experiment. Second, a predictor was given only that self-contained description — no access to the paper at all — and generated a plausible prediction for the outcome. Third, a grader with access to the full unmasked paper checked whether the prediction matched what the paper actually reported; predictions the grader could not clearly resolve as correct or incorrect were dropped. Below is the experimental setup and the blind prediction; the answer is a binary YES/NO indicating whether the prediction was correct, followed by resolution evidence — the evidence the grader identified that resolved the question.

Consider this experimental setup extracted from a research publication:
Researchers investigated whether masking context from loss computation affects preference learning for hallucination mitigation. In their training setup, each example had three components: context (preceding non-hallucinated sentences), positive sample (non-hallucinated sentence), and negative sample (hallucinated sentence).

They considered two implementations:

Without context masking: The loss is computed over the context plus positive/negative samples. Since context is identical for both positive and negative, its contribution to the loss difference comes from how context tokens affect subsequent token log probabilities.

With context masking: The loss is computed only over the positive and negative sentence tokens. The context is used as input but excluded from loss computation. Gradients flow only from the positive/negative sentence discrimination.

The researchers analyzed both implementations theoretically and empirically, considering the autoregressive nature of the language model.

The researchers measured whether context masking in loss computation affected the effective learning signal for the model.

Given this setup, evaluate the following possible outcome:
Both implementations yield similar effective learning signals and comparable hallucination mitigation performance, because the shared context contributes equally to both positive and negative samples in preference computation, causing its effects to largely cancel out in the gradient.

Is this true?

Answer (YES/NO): YES